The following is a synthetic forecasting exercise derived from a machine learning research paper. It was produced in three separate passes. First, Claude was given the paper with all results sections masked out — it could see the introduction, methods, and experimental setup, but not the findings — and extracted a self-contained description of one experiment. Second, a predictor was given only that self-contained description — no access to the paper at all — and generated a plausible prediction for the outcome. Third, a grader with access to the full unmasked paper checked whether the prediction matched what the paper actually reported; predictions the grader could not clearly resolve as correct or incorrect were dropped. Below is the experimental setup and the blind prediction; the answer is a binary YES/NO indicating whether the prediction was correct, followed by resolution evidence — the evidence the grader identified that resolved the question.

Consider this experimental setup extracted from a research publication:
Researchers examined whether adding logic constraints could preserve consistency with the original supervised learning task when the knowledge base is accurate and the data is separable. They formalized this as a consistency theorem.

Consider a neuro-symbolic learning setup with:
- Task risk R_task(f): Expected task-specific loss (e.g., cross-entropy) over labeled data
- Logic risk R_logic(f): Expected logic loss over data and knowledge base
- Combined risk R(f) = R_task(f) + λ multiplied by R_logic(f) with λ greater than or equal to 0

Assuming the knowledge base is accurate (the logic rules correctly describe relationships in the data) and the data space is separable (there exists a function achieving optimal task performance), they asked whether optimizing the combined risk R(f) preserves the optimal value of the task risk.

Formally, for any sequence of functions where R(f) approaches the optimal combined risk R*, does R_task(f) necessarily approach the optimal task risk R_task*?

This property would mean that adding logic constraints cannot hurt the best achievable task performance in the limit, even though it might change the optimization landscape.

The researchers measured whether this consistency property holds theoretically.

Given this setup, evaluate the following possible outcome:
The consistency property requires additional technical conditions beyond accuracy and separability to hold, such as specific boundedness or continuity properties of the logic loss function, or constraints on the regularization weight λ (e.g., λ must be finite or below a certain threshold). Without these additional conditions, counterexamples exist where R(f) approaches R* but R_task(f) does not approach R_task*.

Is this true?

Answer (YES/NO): NO